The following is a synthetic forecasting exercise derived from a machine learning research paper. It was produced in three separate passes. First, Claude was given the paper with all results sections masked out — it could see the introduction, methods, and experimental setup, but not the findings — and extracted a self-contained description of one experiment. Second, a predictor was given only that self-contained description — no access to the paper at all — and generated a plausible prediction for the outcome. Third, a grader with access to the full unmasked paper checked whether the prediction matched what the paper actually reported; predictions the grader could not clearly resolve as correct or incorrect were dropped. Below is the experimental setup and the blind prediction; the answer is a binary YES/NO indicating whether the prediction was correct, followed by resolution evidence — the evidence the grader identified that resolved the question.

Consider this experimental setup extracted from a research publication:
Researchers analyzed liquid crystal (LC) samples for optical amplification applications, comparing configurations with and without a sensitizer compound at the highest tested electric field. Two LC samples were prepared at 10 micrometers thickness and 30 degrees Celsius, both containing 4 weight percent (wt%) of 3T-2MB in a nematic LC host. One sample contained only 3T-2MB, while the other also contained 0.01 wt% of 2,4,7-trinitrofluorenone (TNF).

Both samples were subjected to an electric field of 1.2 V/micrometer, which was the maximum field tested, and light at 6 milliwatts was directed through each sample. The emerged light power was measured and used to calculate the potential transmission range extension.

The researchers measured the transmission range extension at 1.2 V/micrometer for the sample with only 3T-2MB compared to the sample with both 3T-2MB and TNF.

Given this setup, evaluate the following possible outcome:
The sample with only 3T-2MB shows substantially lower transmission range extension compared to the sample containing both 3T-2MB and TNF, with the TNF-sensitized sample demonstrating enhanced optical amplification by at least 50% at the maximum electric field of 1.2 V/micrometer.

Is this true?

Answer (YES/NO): YES